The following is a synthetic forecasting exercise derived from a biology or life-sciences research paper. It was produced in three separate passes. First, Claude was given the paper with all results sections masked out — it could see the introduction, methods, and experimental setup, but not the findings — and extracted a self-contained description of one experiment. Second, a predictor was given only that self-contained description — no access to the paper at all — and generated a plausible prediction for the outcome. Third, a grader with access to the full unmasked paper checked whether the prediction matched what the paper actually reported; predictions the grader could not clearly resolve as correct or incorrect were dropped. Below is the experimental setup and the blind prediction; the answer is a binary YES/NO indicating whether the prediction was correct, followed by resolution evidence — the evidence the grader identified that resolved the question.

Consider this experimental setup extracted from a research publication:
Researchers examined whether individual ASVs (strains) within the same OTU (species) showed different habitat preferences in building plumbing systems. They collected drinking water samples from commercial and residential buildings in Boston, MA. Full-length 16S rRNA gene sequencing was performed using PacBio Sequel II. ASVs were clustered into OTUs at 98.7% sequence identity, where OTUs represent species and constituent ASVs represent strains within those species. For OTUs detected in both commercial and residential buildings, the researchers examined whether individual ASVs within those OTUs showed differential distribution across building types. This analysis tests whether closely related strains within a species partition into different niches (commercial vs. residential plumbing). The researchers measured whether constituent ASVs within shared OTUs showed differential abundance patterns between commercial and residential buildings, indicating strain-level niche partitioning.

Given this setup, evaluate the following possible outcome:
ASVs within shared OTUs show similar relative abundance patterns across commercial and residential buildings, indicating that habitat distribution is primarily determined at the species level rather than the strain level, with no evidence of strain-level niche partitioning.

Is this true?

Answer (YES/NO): NO